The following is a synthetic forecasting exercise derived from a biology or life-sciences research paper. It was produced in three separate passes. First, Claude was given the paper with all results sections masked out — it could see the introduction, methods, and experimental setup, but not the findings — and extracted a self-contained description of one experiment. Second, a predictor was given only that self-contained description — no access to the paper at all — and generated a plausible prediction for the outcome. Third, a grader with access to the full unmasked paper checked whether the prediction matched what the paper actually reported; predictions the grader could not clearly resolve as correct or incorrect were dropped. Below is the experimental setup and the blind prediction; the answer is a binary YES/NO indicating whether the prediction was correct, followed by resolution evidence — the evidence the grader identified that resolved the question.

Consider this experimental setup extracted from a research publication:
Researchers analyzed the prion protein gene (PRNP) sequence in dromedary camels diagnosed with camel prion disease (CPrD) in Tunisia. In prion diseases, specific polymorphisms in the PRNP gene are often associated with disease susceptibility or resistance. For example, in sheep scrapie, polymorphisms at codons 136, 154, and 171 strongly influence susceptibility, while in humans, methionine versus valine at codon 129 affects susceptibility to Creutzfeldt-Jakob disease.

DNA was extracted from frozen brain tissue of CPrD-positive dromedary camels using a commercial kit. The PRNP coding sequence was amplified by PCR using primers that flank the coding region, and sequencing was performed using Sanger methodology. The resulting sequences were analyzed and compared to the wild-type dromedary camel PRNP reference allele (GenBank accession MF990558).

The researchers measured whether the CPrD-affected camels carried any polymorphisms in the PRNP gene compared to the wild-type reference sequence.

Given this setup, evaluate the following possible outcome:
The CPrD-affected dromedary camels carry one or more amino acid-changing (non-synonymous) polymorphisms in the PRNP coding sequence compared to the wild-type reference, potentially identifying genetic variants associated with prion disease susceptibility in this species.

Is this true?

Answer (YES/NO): NO